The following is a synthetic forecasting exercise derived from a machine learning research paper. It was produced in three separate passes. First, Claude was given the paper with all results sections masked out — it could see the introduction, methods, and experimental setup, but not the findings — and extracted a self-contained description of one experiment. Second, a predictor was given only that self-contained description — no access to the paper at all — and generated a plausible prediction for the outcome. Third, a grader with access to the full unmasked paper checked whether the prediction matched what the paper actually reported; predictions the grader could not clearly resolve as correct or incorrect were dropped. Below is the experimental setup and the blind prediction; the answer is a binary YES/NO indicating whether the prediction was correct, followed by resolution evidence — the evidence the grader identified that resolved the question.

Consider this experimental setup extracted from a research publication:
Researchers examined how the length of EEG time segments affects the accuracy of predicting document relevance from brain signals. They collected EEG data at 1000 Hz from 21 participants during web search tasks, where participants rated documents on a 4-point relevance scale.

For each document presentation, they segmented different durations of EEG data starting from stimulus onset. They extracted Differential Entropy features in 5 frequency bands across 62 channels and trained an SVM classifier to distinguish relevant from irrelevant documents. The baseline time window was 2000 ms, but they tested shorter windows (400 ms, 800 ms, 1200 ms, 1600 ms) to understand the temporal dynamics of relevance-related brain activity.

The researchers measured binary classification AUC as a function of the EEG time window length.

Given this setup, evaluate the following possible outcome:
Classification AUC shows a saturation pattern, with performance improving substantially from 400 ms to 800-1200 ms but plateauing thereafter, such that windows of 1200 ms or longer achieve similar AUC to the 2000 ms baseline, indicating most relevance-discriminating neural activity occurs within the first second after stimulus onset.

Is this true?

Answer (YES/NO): NO